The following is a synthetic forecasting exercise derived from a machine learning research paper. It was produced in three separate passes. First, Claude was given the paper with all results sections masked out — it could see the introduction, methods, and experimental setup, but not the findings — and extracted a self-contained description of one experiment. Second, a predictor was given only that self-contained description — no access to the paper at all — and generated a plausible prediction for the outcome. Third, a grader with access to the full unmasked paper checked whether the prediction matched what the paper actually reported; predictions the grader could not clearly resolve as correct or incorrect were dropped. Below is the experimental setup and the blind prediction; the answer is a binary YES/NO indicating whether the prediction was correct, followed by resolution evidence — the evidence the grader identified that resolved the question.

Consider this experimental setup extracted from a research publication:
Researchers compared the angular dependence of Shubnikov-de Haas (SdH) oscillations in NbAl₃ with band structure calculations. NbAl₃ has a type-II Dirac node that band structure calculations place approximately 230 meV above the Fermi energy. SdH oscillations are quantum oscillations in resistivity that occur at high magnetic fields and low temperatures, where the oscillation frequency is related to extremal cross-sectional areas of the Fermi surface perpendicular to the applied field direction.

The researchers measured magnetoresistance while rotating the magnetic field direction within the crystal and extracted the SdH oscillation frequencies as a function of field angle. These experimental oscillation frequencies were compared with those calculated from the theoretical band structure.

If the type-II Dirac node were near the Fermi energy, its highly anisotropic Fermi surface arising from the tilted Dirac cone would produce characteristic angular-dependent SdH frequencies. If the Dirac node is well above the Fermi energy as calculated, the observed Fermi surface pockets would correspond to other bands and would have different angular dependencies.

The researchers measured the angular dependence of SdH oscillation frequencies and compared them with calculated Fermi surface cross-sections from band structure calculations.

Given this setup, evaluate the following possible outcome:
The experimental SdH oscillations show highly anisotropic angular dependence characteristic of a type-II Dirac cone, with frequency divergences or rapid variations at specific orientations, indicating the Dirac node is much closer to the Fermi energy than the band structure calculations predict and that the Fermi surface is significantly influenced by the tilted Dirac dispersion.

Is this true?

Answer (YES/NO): NO